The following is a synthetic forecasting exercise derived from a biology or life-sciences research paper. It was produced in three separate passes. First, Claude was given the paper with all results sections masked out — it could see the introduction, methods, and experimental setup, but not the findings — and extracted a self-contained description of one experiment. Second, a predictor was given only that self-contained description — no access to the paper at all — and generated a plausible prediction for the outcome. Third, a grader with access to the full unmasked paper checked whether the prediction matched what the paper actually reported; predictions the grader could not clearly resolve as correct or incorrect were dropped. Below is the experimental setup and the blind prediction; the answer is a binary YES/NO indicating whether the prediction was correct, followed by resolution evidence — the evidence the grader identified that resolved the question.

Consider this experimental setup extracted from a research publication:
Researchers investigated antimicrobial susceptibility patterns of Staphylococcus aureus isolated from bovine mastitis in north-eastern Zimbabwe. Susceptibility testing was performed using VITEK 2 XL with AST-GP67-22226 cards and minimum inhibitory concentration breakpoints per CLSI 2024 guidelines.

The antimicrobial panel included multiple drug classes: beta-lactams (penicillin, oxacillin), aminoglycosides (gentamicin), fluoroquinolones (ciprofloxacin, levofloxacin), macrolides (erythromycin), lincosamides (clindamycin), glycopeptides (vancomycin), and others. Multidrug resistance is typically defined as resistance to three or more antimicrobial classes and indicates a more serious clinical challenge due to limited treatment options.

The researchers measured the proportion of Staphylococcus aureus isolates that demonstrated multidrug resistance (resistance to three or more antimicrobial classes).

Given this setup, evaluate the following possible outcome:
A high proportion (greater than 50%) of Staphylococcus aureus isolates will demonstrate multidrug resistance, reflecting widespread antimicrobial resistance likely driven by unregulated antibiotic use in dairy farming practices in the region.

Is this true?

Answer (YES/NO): NO